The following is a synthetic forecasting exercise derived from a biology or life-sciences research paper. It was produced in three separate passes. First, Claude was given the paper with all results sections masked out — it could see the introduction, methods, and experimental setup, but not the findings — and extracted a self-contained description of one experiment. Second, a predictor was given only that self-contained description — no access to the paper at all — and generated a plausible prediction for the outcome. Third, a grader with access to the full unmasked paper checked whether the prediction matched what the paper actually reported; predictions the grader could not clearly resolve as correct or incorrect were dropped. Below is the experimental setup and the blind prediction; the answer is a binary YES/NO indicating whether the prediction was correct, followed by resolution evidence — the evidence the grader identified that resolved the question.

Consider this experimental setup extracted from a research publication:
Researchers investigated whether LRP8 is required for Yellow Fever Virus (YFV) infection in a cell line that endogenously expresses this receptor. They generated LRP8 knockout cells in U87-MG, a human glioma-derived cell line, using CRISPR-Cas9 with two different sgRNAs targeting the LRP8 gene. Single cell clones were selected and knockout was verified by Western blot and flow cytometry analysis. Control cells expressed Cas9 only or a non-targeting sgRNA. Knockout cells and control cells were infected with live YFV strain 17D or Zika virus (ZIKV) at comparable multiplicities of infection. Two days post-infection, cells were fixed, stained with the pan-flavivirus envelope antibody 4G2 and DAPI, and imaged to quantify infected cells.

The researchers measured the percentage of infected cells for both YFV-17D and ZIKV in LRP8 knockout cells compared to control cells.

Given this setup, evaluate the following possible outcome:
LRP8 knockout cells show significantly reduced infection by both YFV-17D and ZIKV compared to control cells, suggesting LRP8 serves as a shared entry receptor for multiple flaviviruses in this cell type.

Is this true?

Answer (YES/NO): NO